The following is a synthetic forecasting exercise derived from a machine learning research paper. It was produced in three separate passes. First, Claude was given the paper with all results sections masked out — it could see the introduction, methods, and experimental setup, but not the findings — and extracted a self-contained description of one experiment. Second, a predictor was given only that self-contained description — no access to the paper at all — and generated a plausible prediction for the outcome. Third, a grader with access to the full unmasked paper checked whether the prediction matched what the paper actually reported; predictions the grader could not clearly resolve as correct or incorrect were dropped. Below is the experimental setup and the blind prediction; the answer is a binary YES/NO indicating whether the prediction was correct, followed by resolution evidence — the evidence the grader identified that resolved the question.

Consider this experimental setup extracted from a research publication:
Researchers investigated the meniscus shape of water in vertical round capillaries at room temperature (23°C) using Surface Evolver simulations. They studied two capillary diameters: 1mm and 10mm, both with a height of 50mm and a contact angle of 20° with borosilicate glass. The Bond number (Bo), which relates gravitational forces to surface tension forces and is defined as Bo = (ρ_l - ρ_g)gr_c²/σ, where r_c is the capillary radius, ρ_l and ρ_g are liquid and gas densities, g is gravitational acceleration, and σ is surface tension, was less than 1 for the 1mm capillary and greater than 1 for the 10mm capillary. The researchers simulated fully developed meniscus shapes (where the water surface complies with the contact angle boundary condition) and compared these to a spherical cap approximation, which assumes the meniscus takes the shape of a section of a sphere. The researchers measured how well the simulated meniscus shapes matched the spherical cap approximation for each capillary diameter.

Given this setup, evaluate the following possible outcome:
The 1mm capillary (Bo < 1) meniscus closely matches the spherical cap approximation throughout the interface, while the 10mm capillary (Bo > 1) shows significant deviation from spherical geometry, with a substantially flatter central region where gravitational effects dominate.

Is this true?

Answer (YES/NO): YES